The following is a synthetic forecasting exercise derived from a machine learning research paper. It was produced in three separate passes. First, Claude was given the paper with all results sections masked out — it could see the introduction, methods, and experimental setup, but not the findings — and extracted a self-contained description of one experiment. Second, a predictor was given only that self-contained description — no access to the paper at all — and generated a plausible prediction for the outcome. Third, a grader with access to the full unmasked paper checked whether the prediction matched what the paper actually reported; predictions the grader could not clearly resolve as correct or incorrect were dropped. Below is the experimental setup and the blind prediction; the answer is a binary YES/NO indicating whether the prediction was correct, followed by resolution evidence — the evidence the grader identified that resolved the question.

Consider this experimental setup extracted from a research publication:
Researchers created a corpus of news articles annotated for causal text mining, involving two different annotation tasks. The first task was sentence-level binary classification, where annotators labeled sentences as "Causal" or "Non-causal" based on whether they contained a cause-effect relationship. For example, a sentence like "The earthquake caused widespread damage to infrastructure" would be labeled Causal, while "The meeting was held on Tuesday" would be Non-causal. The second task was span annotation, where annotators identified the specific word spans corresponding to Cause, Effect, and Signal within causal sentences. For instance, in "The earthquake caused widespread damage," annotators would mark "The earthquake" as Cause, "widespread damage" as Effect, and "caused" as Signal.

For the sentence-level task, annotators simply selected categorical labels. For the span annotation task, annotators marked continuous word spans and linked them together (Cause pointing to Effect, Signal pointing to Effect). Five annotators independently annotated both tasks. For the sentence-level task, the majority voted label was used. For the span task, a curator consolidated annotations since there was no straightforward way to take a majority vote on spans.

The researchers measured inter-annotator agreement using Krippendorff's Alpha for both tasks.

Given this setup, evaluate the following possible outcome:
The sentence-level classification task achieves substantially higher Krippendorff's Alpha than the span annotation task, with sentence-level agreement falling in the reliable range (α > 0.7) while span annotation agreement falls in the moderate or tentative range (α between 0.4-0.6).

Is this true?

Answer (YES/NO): NO